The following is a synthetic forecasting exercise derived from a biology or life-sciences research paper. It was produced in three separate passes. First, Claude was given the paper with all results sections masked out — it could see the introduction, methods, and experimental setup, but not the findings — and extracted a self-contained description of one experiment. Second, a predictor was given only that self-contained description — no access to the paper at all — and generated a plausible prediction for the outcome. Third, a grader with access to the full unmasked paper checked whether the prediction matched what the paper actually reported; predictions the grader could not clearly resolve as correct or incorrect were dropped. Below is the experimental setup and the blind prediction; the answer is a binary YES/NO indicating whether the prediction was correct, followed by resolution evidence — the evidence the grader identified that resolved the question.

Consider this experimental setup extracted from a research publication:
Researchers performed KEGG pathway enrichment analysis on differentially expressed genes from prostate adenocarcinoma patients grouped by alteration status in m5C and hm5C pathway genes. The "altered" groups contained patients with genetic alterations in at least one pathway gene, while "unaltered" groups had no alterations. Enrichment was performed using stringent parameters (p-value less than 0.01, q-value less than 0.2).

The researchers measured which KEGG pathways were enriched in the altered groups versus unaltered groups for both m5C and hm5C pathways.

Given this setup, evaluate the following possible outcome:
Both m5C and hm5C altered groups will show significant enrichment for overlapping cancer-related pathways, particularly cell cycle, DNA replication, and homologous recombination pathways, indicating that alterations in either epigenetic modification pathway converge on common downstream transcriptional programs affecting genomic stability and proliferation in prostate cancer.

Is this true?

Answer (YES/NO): NO